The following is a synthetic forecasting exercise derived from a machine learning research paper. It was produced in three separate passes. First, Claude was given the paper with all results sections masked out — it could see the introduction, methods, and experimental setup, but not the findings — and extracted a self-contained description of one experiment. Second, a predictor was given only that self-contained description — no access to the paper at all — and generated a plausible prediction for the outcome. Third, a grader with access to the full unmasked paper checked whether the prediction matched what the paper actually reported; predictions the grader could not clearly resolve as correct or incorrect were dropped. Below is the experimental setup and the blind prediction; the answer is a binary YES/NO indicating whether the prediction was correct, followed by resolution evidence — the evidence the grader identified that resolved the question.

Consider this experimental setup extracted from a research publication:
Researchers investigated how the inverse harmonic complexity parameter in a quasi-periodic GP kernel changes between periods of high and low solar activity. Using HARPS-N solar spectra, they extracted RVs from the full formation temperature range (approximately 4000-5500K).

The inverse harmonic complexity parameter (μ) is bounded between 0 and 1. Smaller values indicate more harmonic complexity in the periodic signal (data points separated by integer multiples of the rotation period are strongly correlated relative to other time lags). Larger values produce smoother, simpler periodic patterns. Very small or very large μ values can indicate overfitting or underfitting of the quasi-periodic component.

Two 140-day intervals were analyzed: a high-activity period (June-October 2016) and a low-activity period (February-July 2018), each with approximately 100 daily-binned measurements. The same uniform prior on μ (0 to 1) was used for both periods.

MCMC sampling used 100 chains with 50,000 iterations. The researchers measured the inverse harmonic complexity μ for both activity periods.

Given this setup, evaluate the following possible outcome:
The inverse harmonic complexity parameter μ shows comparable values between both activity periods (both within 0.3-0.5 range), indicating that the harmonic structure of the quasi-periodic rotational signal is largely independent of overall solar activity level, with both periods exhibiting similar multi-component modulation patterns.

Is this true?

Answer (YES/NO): NO